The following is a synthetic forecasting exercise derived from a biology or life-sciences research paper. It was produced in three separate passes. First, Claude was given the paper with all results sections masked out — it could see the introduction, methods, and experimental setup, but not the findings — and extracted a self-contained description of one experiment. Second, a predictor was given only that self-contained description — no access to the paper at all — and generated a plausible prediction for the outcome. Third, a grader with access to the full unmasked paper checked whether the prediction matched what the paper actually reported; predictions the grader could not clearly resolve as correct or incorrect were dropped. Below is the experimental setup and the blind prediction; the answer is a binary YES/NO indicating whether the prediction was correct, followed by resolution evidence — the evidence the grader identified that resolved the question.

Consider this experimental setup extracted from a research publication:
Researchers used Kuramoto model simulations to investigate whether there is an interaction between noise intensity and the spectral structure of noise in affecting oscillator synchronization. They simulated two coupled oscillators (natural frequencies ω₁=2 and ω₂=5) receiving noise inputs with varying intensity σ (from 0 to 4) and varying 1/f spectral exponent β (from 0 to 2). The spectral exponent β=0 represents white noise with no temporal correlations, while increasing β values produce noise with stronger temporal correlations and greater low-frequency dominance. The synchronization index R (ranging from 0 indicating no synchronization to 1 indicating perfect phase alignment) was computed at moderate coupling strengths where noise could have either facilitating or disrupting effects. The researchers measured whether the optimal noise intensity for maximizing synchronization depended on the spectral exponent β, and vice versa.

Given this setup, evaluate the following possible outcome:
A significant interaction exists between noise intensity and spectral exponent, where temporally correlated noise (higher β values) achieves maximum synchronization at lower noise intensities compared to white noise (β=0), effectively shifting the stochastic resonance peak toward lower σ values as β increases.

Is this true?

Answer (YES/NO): YES